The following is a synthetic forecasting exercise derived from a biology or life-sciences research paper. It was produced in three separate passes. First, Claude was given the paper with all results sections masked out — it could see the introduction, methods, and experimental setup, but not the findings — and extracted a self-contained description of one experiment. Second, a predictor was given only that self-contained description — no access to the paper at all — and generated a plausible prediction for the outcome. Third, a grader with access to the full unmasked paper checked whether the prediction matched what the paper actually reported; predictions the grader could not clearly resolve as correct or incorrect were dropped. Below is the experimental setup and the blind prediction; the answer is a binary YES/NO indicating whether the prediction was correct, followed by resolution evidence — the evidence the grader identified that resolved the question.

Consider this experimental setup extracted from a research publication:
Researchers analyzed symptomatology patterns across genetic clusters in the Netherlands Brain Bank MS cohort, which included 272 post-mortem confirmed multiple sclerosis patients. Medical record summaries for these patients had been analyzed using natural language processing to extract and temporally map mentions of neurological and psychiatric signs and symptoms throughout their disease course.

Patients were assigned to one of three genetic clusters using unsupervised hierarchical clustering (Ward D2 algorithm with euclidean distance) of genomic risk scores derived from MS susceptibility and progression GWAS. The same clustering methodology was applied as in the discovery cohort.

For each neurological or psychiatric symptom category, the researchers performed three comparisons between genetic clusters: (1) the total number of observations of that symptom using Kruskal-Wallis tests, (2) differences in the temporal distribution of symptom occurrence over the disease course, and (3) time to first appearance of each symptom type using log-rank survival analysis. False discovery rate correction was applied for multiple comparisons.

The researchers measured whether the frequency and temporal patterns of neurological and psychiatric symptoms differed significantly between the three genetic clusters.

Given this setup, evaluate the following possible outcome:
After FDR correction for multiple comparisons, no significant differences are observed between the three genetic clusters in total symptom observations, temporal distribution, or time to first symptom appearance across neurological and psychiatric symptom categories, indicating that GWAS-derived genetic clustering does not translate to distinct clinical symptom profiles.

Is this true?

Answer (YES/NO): NO